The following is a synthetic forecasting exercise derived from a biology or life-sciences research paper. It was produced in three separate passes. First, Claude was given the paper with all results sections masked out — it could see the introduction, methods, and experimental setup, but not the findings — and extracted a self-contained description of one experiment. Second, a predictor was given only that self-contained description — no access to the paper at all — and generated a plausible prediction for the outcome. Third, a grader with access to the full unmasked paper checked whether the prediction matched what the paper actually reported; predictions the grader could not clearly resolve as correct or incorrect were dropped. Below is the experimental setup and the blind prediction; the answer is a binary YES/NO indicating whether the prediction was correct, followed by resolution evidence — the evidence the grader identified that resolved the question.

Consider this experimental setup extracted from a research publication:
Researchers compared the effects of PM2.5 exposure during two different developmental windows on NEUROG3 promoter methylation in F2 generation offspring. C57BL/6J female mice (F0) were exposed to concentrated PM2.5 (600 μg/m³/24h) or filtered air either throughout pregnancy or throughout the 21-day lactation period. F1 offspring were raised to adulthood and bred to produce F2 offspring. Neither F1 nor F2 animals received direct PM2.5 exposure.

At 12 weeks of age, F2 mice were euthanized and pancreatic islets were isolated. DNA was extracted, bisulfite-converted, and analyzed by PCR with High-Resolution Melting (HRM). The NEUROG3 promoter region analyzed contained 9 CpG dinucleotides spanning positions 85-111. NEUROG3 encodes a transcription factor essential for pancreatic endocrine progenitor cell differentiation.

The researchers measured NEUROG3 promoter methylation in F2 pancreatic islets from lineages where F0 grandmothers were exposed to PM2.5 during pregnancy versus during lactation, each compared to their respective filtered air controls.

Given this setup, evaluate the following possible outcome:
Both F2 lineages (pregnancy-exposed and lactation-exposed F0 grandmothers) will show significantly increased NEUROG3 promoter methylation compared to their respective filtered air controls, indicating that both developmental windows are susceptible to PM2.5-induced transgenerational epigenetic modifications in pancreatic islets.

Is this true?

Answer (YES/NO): YES